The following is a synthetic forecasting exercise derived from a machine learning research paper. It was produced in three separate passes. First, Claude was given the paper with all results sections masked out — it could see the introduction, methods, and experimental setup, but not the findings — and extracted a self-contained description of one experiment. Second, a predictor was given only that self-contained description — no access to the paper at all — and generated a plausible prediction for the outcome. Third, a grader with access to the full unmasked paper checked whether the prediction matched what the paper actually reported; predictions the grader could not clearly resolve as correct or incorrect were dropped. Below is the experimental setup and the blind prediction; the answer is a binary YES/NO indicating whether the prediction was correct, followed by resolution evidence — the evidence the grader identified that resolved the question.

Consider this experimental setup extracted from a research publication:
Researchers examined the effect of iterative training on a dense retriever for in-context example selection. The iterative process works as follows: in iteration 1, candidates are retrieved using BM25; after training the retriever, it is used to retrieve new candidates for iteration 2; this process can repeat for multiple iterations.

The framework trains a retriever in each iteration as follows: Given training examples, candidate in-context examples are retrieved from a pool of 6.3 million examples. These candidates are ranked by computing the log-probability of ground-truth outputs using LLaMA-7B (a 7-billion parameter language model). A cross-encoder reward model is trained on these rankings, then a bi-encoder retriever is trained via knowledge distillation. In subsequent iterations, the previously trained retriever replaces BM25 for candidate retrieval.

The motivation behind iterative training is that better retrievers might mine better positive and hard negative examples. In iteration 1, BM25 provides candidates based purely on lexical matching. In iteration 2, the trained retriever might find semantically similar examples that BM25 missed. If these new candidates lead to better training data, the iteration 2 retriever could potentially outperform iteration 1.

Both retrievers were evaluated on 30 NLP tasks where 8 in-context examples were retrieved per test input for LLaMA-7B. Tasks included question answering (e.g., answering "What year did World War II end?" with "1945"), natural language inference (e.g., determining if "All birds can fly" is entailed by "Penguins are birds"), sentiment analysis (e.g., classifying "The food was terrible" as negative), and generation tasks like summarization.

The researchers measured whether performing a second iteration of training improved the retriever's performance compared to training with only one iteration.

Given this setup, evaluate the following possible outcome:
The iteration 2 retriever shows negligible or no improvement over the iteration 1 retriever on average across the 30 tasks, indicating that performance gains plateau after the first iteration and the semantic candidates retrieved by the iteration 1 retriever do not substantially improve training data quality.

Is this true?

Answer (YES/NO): NO